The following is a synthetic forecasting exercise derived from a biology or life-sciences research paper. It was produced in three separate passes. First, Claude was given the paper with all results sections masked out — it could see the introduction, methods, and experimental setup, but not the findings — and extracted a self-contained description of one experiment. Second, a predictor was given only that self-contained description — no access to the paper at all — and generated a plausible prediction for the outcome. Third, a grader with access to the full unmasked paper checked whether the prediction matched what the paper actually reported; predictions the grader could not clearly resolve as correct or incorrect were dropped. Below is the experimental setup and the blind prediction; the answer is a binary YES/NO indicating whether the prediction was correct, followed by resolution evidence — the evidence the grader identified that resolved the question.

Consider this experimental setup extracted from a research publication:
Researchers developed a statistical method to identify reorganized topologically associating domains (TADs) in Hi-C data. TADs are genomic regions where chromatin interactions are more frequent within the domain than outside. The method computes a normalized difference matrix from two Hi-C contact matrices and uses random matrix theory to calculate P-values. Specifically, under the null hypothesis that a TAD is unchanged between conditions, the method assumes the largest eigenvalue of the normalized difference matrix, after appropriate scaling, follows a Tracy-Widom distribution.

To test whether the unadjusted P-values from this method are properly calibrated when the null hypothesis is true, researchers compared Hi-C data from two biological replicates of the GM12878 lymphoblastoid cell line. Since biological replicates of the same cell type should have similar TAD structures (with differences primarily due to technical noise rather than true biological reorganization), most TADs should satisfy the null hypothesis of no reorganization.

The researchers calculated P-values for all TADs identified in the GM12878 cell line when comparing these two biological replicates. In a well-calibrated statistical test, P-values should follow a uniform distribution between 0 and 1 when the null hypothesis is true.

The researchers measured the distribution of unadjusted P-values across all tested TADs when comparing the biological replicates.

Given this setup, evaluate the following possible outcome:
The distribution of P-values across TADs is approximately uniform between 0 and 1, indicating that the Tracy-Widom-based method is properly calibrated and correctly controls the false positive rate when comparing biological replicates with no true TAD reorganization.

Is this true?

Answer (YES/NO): YES